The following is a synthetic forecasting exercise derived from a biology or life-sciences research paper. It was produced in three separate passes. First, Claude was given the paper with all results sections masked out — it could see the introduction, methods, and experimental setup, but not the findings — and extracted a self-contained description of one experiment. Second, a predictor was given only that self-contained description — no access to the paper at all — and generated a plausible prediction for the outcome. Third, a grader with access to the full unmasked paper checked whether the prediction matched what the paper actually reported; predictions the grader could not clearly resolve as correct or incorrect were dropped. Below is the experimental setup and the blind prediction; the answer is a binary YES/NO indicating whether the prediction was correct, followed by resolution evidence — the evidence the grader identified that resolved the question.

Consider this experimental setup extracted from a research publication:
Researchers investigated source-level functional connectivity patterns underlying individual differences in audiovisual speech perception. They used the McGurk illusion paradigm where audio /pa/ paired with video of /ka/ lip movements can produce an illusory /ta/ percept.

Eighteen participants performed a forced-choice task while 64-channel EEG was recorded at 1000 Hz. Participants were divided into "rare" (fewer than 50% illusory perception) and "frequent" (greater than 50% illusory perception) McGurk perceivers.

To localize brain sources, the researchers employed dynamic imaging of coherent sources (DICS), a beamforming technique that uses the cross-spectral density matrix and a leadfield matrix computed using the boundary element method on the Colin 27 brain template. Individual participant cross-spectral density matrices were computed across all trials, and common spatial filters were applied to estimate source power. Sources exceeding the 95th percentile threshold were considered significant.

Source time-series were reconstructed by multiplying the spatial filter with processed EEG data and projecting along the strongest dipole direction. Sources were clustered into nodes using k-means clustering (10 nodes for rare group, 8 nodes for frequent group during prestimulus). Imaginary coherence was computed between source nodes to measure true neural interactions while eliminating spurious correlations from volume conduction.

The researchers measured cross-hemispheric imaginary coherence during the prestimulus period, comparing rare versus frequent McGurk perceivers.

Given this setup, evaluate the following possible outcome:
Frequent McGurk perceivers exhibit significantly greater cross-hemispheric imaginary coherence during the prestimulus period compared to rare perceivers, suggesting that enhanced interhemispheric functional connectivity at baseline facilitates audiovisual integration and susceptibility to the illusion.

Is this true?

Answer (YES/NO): NO